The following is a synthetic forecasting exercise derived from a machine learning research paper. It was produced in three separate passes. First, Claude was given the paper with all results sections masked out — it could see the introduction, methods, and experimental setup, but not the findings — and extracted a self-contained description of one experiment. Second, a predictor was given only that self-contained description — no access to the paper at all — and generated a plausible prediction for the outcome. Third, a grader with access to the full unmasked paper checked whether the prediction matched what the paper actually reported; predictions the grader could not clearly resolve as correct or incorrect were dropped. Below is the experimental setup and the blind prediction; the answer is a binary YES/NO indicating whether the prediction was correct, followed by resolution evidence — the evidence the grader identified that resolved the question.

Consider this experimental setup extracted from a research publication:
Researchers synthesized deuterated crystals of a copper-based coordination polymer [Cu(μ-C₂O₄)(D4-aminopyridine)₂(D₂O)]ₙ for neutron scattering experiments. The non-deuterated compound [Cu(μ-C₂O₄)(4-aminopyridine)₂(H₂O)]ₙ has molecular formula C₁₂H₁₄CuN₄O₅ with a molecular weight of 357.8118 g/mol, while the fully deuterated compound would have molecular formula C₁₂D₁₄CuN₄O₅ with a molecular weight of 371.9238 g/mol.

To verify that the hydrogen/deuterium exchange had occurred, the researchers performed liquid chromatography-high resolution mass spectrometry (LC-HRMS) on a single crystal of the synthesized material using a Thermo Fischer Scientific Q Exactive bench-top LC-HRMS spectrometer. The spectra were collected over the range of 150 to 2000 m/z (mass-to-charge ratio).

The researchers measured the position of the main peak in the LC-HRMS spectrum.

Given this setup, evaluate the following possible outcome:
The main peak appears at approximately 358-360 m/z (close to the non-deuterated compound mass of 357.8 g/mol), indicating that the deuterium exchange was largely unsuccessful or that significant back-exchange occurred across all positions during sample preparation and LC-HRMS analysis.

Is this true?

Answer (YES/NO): NO